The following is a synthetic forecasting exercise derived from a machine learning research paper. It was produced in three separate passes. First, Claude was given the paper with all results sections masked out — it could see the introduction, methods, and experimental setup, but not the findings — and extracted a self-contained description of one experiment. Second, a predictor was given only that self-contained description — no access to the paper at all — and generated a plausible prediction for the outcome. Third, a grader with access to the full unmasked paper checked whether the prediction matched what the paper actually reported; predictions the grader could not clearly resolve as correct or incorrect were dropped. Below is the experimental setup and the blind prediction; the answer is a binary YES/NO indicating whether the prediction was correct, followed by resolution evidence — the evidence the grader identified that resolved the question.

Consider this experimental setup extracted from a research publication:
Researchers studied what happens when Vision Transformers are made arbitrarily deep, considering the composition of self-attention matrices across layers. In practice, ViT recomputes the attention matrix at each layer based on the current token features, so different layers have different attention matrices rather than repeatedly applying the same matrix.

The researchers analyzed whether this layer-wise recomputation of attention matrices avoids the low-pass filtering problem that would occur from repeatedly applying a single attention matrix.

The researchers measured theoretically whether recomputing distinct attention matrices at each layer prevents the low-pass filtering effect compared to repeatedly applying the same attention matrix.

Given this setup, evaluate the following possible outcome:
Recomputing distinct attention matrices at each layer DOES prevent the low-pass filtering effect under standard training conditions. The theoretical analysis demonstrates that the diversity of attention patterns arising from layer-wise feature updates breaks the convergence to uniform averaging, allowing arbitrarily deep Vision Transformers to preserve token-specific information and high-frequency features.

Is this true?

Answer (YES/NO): NO